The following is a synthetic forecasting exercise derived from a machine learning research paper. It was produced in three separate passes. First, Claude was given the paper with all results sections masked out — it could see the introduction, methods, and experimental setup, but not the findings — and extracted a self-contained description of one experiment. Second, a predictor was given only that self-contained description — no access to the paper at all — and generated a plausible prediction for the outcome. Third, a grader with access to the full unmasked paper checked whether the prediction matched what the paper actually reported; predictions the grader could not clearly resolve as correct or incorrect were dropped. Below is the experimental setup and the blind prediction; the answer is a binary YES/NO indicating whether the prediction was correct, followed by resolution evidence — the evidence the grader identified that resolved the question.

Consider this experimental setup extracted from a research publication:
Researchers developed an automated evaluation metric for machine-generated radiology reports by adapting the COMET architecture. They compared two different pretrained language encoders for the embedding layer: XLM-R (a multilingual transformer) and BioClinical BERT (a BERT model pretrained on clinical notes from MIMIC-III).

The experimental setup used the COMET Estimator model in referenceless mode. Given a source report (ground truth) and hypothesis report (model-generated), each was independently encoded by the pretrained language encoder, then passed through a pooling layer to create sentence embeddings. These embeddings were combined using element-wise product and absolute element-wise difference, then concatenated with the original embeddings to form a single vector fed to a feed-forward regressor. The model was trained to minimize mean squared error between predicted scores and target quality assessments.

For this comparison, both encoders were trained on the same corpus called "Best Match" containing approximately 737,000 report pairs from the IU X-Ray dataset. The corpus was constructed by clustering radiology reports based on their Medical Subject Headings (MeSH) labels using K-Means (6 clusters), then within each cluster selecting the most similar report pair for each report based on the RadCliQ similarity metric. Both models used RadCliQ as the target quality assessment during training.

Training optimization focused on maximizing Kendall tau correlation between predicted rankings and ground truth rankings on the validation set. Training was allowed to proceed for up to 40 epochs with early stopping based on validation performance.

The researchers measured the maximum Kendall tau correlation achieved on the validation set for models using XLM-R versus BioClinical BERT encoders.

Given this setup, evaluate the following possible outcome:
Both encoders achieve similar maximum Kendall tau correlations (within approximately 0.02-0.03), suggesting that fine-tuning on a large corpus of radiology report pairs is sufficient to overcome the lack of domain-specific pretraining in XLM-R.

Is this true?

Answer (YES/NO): YES